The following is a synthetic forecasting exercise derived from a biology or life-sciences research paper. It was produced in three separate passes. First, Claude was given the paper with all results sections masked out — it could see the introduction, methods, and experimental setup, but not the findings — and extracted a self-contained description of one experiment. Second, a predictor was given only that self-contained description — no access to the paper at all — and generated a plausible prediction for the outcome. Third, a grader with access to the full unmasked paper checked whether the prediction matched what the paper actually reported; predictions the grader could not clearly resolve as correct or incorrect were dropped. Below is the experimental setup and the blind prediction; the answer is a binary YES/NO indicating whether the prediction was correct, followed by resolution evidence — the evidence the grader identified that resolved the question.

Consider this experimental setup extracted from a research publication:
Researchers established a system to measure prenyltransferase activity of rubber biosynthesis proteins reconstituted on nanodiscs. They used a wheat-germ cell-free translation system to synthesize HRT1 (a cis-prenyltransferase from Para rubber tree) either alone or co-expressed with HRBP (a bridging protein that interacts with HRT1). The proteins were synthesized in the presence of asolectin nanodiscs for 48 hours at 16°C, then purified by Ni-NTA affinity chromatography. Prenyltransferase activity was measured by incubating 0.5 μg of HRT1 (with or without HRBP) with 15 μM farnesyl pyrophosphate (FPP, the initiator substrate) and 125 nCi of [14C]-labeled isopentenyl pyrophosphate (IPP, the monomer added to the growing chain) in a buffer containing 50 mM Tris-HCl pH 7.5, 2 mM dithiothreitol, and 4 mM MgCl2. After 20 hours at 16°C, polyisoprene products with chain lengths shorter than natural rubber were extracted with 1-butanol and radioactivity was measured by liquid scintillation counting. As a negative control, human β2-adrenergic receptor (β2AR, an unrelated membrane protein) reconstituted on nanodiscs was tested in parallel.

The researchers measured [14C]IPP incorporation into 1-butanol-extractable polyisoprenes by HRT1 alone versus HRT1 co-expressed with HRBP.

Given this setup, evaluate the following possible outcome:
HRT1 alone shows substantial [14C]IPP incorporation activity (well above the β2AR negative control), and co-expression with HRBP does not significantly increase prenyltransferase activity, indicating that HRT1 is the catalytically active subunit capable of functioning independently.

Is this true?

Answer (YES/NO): NO